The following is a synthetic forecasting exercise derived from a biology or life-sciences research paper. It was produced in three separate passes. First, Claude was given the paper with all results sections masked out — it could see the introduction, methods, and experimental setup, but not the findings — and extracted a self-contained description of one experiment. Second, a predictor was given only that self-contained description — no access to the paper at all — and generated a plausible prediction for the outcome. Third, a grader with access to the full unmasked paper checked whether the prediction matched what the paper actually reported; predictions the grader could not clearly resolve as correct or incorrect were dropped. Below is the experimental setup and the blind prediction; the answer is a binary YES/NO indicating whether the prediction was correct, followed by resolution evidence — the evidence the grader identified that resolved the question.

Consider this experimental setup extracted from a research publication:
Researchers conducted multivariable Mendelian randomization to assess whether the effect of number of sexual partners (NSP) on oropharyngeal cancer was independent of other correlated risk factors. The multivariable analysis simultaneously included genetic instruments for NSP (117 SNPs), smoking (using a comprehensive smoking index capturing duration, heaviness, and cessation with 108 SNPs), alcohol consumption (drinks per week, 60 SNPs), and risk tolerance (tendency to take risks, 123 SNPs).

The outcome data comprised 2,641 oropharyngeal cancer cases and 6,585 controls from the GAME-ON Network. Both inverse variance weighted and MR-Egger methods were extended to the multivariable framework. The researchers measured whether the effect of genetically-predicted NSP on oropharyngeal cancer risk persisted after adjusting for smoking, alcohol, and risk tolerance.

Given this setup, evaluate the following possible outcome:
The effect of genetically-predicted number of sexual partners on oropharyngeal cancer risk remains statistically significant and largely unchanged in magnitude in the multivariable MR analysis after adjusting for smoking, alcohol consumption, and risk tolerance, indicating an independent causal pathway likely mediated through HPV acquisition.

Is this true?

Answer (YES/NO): NO